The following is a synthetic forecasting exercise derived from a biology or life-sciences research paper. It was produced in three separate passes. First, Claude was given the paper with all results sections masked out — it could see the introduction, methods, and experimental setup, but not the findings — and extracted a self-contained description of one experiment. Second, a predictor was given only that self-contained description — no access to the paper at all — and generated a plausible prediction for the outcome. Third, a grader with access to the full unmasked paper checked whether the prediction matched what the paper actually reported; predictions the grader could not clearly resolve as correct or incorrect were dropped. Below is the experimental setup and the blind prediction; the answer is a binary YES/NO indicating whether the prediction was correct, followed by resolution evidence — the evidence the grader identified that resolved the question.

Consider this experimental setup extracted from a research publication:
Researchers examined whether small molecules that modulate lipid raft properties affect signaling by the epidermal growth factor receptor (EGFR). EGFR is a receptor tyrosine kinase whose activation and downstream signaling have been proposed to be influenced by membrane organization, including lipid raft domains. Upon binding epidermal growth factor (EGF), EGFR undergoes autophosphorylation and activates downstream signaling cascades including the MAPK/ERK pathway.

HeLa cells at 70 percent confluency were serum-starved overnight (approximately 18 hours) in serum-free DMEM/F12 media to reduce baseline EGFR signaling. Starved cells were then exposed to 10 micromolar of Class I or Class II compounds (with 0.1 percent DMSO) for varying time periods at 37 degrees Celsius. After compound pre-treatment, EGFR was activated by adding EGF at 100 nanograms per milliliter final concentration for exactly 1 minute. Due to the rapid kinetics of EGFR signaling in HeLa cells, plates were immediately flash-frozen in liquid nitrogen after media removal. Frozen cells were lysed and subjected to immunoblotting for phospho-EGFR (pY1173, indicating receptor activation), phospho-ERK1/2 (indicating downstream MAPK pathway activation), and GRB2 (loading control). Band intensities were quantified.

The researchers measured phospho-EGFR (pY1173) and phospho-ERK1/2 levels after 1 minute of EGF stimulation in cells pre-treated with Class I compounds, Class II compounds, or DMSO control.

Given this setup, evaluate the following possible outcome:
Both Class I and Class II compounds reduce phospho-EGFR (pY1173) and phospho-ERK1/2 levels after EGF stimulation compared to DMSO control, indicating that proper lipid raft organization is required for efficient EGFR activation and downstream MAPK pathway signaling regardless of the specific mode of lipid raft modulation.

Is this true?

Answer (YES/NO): NO